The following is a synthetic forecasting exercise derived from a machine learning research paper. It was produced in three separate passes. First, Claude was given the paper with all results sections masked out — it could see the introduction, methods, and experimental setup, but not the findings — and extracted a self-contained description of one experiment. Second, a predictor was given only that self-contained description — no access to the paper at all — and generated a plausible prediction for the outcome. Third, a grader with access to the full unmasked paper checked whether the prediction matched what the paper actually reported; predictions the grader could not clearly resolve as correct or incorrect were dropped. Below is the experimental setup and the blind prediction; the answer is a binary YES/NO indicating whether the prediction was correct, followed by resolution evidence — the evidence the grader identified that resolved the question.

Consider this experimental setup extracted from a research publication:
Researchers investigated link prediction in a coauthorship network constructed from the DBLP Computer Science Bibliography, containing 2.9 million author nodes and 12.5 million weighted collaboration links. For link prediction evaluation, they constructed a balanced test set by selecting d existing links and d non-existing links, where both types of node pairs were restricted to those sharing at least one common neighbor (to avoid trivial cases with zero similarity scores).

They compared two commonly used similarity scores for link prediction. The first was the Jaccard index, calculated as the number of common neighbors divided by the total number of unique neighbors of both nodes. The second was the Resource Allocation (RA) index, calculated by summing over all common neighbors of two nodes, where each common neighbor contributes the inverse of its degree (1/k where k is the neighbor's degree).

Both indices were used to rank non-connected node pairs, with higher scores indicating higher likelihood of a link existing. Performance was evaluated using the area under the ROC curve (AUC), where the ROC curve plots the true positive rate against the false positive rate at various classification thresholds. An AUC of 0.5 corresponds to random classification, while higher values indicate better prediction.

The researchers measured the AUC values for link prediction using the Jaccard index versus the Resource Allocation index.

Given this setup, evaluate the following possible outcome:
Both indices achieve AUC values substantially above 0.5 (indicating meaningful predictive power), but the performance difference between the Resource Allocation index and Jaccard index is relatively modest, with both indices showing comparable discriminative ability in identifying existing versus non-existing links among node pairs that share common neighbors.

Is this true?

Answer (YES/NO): NO